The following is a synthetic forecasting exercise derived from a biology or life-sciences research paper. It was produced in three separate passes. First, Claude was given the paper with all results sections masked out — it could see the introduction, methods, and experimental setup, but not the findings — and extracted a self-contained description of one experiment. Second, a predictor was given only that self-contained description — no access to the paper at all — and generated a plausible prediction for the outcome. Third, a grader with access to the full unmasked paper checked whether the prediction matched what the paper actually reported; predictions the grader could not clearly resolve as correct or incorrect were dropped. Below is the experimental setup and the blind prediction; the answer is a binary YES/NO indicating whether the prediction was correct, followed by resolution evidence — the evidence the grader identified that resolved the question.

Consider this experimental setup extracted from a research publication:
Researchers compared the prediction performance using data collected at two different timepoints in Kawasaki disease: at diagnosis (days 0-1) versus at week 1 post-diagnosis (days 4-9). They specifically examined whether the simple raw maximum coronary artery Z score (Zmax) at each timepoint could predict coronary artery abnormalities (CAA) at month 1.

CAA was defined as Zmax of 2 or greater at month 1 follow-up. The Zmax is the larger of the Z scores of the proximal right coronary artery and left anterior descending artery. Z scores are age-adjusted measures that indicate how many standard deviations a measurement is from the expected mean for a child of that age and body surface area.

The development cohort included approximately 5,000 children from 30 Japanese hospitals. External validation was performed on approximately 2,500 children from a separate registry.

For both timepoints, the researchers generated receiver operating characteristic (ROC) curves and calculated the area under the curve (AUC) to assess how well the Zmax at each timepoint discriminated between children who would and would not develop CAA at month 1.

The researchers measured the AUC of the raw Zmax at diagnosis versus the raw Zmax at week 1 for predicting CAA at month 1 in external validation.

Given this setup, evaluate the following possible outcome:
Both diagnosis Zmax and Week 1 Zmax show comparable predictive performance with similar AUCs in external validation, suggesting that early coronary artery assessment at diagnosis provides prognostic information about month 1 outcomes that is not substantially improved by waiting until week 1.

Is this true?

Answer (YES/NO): NO